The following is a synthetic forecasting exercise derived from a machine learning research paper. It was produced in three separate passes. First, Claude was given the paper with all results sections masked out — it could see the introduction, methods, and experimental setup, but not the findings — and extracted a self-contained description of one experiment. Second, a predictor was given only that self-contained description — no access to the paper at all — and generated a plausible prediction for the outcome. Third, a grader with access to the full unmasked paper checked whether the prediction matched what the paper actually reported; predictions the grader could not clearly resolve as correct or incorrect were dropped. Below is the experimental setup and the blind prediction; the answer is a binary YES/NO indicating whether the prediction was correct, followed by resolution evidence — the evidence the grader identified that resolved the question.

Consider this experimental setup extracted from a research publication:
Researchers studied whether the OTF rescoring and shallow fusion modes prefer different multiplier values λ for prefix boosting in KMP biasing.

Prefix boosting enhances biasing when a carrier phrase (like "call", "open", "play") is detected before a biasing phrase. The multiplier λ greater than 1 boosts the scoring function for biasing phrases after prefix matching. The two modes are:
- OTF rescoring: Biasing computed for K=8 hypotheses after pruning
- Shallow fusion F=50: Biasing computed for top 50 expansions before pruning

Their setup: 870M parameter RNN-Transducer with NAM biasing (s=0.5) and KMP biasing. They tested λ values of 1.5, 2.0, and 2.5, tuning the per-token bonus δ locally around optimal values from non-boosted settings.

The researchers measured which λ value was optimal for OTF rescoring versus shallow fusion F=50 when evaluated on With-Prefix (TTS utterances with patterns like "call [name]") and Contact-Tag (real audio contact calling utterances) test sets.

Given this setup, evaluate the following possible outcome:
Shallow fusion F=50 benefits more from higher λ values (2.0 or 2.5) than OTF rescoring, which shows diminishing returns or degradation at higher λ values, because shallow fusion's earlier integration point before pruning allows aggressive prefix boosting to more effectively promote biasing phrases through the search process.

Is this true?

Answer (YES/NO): NO